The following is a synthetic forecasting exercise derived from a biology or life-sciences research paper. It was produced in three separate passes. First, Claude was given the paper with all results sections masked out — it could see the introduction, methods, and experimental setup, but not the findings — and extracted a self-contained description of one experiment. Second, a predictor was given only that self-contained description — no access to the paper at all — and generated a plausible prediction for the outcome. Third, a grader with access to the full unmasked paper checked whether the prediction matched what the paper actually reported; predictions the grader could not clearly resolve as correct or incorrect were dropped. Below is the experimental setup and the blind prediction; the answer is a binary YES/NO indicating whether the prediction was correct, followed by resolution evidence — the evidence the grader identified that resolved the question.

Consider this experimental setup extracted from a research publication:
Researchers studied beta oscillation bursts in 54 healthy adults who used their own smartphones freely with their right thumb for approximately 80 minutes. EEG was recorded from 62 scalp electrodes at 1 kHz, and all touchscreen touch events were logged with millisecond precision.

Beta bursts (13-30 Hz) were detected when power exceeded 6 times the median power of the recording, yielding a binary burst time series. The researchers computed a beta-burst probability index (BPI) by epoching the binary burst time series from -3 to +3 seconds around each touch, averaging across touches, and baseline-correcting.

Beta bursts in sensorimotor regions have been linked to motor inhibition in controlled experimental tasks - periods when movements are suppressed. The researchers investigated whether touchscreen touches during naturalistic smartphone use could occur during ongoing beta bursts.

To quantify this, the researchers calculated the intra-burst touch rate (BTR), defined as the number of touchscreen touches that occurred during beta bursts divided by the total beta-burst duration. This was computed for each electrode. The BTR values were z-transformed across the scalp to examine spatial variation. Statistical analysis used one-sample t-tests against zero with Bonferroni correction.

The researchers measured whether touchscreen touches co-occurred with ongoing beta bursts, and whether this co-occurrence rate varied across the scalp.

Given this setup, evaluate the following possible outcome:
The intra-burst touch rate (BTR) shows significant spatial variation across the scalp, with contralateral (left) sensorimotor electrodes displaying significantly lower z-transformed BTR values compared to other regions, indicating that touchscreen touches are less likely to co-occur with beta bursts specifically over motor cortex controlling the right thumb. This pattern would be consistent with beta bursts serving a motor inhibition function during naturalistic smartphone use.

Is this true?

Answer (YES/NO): YES